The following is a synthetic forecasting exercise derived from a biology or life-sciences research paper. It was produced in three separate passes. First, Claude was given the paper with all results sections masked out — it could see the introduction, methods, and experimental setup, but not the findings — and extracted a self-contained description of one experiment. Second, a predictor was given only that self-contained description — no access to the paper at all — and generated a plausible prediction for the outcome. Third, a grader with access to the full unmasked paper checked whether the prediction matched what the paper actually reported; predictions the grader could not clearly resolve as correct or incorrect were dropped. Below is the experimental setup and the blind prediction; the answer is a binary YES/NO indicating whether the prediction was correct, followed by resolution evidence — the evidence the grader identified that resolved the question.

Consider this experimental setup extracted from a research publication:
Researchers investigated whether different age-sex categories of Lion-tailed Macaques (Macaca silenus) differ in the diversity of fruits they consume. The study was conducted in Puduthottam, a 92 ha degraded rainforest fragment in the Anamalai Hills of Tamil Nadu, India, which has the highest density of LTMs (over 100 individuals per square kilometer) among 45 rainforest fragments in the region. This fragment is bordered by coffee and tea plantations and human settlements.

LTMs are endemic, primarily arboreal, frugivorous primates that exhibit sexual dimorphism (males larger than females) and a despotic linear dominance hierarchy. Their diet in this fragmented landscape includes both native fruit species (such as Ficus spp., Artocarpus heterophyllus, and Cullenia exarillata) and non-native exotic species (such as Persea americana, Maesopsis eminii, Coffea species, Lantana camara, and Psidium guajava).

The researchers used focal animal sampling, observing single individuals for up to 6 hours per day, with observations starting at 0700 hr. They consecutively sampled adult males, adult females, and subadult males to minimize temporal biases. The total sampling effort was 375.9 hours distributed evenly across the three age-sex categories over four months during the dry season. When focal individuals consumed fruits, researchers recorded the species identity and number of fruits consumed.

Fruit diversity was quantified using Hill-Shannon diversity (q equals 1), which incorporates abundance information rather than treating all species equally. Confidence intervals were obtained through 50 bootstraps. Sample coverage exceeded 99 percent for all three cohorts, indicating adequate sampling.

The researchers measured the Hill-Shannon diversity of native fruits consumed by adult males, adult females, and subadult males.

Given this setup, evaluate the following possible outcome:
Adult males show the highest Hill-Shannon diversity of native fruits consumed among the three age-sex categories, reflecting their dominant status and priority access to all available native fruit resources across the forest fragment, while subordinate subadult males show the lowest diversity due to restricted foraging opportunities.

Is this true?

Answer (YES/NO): NO